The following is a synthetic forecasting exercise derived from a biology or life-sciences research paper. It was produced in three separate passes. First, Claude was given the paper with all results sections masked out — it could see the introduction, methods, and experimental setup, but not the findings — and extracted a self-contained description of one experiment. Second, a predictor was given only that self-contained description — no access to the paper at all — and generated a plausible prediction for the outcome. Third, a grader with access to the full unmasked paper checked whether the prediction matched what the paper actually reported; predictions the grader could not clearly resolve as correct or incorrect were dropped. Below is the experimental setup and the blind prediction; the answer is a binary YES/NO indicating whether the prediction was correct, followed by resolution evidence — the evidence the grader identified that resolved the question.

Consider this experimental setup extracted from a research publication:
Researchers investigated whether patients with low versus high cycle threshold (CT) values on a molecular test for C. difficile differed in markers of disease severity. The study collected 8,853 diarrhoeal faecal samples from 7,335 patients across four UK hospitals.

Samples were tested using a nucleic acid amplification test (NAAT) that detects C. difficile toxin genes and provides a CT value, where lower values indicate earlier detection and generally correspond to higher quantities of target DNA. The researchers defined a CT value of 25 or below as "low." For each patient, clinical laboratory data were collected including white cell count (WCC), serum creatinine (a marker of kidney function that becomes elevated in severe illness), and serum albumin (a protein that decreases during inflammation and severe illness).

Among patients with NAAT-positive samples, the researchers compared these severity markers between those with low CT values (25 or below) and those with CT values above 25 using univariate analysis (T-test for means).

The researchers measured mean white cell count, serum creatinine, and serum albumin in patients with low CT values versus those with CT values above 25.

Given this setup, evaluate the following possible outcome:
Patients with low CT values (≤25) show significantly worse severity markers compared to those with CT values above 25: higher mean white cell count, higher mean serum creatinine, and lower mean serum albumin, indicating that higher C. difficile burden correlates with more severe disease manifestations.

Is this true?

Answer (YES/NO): NO